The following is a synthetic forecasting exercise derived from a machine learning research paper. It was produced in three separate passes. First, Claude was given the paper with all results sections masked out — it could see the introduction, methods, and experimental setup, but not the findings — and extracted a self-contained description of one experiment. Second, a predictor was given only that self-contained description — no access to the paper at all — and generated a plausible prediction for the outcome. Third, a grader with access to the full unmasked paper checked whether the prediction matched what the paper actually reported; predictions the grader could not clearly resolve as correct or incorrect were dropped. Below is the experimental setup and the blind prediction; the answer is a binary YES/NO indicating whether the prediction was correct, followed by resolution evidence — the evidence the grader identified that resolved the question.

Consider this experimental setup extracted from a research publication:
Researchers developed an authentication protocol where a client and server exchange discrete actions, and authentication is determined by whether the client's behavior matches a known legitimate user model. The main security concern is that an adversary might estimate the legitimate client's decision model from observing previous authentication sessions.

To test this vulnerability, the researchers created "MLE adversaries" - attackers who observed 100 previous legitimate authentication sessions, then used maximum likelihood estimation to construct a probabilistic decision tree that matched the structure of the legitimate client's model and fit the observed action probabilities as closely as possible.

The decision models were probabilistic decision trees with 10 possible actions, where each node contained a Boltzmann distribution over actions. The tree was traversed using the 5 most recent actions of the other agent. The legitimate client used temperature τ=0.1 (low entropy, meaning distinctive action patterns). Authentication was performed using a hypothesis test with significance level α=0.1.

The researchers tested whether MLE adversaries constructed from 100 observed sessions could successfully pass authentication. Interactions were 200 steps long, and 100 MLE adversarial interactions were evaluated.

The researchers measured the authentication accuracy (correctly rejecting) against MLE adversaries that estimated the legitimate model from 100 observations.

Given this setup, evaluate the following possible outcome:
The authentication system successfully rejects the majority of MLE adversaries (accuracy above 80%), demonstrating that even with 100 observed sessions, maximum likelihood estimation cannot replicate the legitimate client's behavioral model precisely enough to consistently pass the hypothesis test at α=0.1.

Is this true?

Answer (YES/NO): YES